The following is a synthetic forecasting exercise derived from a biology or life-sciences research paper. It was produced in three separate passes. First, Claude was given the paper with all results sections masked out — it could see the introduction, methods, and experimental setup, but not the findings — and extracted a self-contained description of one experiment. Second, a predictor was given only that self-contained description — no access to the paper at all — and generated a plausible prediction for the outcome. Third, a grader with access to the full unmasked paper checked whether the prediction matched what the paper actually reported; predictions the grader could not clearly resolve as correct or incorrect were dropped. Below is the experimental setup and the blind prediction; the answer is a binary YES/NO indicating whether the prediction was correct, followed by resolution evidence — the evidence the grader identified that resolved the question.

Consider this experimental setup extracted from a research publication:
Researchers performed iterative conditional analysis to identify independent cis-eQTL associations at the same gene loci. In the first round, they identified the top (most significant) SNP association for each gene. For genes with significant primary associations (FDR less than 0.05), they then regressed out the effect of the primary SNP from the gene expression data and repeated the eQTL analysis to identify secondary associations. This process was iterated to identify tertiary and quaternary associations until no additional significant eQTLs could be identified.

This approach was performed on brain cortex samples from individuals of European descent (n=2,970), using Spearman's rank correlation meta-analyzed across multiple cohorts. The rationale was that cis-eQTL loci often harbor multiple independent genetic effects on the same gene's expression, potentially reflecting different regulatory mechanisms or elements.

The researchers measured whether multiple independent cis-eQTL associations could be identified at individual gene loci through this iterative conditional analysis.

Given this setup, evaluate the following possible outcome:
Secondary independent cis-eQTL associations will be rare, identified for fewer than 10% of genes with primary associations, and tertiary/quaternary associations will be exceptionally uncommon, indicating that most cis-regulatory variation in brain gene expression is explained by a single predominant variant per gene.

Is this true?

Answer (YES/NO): NO